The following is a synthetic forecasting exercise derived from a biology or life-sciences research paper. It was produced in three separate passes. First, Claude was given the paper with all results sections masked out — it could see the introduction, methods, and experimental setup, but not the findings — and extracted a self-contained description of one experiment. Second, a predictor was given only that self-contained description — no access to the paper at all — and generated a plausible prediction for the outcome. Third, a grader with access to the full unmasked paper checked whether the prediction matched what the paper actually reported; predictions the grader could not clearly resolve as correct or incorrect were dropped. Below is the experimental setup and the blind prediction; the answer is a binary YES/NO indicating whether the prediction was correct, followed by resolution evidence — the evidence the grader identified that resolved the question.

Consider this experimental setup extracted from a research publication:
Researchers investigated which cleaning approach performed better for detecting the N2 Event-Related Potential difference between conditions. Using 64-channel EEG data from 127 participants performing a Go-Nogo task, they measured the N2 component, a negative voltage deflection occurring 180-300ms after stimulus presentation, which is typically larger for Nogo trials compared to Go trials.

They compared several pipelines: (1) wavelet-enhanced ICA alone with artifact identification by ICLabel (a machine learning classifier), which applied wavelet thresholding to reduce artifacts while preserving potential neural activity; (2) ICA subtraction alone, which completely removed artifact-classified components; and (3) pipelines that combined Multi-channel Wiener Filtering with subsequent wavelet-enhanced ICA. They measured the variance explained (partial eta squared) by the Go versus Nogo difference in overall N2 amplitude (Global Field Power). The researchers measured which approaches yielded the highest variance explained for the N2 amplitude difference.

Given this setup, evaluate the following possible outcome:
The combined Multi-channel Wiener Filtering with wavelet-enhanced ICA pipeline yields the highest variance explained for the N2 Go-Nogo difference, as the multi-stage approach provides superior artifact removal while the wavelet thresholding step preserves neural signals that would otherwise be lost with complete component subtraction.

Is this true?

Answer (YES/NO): NO